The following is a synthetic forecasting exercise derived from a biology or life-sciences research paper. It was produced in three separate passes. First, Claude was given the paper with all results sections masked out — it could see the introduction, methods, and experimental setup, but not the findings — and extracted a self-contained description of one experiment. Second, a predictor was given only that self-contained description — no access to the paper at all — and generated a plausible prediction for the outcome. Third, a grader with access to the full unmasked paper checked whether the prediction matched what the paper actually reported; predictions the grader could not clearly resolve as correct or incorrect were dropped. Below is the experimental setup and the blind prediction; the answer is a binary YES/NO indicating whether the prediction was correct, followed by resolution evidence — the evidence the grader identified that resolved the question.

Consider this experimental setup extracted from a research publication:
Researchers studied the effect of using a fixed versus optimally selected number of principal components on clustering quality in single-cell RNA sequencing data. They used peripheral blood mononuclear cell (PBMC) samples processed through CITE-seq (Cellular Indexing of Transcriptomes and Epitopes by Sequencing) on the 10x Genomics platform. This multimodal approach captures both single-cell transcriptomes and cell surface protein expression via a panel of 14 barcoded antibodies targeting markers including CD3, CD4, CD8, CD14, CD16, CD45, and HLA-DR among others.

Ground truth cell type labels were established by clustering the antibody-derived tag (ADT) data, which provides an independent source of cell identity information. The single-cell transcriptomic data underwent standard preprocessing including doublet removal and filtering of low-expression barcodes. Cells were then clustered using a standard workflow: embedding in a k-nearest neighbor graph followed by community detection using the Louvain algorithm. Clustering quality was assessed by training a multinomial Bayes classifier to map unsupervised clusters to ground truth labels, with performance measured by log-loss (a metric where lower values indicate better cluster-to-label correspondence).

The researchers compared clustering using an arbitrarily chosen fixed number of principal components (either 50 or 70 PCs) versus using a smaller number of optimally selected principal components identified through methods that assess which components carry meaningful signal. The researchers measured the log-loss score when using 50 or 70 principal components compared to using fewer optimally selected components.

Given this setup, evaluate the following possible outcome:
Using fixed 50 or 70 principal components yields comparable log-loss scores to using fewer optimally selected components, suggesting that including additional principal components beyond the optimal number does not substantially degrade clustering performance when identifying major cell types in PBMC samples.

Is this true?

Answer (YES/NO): NO